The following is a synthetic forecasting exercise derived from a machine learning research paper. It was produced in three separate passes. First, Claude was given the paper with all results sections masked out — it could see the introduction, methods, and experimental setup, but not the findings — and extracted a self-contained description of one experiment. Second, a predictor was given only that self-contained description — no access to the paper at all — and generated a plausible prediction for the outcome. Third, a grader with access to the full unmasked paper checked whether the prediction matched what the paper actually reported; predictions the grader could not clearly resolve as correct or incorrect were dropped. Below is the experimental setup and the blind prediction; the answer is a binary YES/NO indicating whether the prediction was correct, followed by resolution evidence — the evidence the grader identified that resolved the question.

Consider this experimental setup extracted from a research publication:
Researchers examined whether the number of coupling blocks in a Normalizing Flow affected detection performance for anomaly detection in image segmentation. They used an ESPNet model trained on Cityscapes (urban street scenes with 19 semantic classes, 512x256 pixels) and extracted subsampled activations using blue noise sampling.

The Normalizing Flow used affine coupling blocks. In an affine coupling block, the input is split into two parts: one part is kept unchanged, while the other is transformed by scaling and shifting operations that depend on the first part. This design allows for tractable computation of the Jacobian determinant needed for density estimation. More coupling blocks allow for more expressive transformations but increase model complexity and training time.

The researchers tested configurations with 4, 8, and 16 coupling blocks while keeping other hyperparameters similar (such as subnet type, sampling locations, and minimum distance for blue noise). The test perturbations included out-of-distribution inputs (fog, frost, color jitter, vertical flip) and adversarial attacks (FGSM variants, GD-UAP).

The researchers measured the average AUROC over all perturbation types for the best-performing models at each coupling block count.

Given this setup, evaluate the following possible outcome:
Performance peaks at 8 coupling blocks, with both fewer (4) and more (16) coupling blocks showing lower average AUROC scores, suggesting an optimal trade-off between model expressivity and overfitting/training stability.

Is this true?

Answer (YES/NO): NO